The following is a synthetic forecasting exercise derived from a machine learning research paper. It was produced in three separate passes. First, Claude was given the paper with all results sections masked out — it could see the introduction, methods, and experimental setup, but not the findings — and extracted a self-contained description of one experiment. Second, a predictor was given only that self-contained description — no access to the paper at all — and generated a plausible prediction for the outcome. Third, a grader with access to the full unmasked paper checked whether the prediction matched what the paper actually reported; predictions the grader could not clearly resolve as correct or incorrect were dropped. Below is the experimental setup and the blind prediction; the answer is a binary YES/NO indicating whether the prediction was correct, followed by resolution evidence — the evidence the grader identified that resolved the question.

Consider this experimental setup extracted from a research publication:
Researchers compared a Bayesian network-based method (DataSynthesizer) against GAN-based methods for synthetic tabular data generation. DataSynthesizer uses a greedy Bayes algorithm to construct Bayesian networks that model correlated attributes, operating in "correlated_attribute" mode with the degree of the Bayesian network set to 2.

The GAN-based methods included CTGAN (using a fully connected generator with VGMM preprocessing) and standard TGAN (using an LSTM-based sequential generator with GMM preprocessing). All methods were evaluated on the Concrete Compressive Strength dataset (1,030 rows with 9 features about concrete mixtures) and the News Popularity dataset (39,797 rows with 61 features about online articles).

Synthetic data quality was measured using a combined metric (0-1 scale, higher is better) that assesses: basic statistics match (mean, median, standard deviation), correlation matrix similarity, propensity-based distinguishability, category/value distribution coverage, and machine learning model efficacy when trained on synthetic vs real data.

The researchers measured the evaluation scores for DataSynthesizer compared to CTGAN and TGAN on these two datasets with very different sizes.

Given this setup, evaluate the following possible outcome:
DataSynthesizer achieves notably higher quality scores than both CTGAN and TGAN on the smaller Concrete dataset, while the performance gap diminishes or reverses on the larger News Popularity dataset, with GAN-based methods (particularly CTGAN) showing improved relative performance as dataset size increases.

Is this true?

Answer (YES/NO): NO